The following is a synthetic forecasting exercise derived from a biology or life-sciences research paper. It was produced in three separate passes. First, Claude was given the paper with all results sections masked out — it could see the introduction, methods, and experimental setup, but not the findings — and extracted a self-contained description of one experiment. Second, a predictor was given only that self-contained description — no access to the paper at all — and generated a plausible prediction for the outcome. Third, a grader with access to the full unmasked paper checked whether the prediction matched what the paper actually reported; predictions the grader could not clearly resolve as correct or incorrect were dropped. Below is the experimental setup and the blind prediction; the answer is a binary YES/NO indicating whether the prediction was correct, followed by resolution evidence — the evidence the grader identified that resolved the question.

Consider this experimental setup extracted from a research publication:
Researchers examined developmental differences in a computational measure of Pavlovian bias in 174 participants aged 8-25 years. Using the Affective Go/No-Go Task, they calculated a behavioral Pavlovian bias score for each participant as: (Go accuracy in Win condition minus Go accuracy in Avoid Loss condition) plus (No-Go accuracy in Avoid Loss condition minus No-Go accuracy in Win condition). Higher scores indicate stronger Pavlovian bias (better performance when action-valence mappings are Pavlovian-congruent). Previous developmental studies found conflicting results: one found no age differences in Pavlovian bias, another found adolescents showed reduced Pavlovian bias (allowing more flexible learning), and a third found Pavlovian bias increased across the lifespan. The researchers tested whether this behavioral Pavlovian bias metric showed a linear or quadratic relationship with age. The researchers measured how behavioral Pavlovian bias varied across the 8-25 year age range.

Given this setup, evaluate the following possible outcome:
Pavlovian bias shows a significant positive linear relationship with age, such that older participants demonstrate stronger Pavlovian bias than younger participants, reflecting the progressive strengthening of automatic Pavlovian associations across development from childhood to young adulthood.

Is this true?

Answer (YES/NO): NO